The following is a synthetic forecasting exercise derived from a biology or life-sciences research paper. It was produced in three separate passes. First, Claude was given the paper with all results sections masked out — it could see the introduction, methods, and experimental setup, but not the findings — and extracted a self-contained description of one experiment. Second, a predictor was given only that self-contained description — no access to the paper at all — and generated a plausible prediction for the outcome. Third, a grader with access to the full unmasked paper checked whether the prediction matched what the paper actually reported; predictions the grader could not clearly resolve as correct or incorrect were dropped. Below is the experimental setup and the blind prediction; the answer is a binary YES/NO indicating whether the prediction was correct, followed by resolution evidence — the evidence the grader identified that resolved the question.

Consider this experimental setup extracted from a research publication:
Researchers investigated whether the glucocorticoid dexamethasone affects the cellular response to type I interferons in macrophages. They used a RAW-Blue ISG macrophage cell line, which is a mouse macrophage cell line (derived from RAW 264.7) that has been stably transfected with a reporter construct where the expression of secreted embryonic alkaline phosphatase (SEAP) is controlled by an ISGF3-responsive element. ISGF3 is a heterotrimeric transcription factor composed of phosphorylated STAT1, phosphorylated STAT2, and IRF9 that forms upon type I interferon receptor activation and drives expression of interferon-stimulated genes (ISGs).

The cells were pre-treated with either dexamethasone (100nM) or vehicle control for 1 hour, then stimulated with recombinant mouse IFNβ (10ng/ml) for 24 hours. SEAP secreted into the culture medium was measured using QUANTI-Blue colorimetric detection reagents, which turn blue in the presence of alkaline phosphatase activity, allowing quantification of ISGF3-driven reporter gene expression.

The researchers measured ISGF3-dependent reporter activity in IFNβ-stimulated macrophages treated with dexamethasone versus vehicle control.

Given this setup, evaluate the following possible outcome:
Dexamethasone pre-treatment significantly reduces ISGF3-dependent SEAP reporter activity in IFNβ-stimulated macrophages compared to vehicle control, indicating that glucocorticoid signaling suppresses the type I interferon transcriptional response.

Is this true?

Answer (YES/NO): NO